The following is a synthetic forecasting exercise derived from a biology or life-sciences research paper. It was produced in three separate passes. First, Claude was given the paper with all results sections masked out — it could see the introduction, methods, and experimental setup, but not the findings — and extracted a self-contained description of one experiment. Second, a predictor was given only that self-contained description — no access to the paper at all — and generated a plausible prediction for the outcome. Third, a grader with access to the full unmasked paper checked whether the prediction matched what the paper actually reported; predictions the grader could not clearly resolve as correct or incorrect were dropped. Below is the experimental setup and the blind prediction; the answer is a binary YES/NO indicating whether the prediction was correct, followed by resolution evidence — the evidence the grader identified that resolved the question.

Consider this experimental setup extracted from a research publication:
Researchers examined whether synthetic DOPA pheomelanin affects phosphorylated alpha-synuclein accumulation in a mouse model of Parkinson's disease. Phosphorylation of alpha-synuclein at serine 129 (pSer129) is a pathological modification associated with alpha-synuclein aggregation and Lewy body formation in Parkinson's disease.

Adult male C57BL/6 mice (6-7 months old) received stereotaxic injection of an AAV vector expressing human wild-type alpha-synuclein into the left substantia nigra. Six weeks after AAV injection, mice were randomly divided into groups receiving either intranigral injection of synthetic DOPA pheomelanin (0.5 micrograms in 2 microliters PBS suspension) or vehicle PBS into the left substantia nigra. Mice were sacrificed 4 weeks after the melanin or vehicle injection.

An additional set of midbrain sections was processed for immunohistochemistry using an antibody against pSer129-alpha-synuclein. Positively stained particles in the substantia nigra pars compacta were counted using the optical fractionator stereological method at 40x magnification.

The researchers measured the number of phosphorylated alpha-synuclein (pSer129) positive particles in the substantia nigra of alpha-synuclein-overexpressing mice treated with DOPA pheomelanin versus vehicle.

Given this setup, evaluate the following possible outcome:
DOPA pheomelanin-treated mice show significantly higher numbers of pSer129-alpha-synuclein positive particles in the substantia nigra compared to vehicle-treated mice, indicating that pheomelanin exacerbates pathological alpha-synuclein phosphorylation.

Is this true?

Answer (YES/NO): YES